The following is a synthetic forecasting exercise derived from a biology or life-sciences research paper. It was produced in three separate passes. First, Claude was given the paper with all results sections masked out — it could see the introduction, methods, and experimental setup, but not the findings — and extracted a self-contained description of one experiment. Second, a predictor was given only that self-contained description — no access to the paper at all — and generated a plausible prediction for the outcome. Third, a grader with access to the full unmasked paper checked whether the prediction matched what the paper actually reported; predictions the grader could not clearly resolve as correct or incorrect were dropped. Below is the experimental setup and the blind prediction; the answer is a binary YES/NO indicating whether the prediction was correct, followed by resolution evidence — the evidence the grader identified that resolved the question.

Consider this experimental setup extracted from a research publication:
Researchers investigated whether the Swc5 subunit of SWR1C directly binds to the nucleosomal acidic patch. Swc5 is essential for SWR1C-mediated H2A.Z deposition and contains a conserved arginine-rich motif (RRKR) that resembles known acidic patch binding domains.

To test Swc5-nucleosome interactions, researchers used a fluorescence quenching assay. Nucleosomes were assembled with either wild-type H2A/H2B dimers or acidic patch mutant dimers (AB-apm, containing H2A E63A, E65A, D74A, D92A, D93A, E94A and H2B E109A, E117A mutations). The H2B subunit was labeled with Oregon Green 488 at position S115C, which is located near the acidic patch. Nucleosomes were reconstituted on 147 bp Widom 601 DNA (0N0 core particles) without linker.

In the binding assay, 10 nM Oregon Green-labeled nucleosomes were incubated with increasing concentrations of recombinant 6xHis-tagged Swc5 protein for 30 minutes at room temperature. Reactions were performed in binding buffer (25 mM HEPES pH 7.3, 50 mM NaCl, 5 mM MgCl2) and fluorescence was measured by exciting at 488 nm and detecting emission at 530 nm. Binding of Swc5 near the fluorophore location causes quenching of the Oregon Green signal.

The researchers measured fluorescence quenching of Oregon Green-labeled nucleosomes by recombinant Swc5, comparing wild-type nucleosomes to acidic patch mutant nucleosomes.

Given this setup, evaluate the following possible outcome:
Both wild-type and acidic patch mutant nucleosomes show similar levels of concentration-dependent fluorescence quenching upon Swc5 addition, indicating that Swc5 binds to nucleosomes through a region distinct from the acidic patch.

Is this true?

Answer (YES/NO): NO